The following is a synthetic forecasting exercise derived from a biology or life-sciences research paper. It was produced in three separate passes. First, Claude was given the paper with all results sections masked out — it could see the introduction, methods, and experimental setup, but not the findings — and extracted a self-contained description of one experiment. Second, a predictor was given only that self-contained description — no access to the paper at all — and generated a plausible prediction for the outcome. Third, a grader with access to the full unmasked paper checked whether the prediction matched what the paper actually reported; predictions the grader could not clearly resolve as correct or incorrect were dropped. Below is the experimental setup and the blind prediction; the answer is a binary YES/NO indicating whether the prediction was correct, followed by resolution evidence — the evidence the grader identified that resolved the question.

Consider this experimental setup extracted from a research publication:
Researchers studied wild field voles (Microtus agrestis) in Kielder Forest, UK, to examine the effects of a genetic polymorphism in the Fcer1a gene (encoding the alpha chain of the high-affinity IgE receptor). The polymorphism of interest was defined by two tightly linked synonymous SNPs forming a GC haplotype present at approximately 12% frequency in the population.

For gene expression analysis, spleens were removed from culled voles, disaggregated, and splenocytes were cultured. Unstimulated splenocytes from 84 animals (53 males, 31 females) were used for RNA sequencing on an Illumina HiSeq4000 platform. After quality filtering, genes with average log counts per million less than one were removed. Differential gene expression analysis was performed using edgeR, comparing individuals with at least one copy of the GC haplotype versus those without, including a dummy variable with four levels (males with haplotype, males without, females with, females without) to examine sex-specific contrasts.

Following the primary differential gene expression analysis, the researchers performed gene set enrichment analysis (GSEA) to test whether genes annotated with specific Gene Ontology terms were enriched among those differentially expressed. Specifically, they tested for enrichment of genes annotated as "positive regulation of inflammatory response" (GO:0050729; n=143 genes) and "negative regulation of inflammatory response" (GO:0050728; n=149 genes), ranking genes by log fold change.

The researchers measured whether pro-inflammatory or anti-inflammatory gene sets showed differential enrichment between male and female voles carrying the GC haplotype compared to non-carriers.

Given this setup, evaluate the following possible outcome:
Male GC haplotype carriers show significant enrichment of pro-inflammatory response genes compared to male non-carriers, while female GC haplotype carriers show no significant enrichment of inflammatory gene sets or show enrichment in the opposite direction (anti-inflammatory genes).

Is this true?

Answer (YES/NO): YES